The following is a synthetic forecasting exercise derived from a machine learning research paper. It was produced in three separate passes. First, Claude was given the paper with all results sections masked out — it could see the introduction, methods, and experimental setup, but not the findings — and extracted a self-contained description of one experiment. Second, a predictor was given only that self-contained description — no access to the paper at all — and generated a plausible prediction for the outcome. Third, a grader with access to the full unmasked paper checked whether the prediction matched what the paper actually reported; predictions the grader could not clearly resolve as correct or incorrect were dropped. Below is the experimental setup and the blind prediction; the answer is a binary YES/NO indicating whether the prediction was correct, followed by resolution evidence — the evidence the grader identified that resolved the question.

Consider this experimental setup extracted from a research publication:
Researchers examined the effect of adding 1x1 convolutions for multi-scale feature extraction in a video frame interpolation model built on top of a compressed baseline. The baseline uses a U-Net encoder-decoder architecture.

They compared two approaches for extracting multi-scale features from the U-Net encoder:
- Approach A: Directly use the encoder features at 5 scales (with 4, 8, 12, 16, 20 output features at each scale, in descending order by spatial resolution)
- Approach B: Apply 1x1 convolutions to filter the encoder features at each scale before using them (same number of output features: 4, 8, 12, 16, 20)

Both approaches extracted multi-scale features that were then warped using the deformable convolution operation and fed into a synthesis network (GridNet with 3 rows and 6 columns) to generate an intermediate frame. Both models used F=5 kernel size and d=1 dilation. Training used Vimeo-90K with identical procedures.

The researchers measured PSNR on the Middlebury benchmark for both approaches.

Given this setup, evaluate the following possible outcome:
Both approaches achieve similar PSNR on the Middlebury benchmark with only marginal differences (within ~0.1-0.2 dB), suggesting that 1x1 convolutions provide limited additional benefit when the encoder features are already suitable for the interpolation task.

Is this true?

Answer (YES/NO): NO